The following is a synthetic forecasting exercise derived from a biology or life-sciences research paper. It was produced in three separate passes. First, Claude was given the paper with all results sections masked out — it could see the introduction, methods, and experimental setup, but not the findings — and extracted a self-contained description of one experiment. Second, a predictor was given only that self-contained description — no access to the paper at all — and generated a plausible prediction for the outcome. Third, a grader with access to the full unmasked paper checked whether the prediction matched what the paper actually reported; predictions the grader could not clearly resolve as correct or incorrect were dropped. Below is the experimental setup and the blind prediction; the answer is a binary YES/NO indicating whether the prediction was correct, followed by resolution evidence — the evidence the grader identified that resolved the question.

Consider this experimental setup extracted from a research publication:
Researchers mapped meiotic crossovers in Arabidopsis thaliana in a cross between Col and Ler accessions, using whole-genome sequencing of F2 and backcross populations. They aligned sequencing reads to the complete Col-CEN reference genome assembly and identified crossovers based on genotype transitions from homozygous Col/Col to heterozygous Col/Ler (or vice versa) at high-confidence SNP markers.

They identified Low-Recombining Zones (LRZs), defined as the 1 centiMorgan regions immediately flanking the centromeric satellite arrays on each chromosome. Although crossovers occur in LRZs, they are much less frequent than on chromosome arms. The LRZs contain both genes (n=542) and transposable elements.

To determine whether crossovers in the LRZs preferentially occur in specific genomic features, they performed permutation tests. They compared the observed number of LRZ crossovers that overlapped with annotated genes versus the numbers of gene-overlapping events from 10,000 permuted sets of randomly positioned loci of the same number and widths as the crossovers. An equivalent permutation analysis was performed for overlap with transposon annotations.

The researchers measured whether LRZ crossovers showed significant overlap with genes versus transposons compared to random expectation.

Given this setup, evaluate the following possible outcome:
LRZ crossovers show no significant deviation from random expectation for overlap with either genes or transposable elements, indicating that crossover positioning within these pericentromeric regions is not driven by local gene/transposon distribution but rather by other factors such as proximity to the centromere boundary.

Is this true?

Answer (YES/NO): NO